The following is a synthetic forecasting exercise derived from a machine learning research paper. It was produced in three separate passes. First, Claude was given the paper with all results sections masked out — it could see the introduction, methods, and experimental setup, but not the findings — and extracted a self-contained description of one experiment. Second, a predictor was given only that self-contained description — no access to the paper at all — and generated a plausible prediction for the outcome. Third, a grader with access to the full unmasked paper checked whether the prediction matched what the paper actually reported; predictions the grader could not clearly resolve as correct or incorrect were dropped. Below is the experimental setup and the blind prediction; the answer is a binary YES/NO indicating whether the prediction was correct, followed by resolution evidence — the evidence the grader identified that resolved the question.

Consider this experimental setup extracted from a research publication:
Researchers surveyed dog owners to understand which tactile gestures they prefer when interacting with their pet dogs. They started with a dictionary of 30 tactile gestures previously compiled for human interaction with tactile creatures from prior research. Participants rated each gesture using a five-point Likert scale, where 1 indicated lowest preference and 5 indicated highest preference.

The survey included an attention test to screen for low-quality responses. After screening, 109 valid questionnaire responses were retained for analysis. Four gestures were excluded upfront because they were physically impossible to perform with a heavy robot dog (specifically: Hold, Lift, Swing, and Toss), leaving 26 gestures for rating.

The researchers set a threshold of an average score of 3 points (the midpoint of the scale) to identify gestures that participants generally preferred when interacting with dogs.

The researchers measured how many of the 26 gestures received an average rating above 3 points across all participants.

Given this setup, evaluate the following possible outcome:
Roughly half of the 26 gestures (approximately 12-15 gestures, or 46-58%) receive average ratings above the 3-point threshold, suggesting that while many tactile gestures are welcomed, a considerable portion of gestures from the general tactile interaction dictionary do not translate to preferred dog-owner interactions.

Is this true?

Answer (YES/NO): YES